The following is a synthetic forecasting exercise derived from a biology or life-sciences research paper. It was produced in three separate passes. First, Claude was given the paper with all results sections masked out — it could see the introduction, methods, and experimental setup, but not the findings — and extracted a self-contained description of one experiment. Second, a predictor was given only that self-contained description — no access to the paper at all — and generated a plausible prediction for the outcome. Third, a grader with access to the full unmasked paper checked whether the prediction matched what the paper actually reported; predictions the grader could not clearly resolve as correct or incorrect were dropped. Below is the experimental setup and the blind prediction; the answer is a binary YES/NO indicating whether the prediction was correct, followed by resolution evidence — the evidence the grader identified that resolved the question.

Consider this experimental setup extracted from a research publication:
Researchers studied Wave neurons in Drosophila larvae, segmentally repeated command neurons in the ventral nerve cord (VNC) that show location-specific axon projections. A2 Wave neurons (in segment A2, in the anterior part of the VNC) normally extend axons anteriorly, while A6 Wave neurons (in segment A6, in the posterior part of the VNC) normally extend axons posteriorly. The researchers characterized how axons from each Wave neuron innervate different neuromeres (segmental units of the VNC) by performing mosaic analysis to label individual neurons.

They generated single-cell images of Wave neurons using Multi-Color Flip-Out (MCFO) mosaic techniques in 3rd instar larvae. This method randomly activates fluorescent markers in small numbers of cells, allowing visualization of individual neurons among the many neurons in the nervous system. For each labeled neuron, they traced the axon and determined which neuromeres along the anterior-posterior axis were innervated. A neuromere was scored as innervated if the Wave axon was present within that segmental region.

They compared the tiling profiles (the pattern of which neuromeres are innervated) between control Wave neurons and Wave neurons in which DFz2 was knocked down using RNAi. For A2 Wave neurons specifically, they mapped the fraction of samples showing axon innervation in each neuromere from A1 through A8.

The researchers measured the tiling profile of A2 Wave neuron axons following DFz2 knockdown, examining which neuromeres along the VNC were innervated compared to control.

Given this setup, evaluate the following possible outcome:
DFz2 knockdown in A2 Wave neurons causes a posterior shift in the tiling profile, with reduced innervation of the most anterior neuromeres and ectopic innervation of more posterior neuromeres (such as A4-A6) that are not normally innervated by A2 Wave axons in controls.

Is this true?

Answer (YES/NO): NO